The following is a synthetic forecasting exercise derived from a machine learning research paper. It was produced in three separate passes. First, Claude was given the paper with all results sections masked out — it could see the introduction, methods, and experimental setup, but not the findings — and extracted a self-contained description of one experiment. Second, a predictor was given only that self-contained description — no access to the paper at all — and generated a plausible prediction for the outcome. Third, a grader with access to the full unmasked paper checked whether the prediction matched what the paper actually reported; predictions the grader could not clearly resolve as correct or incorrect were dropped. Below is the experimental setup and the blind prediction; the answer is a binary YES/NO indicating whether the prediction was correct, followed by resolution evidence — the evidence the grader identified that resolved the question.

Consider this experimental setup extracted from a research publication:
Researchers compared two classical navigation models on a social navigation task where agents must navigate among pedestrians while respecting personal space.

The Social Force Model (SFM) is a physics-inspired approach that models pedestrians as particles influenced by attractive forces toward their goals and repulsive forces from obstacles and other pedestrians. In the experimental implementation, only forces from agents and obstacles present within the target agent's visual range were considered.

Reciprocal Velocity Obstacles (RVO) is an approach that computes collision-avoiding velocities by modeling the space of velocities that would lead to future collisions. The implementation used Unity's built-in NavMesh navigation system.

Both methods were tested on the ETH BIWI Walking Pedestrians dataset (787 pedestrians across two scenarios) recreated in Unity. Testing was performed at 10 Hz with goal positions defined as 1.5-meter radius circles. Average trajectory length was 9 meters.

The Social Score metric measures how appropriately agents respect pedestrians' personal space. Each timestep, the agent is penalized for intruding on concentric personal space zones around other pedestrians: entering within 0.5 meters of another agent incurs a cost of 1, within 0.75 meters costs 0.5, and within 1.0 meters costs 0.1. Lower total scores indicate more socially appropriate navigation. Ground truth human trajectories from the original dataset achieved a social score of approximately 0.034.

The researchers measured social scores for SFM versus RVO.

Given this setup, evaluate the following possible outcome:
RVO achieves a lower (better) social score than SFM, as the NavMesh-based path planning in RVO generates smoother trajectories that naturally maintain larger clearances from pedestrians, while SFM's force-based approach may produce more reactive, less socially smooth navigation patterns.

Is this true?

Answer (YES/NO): NO